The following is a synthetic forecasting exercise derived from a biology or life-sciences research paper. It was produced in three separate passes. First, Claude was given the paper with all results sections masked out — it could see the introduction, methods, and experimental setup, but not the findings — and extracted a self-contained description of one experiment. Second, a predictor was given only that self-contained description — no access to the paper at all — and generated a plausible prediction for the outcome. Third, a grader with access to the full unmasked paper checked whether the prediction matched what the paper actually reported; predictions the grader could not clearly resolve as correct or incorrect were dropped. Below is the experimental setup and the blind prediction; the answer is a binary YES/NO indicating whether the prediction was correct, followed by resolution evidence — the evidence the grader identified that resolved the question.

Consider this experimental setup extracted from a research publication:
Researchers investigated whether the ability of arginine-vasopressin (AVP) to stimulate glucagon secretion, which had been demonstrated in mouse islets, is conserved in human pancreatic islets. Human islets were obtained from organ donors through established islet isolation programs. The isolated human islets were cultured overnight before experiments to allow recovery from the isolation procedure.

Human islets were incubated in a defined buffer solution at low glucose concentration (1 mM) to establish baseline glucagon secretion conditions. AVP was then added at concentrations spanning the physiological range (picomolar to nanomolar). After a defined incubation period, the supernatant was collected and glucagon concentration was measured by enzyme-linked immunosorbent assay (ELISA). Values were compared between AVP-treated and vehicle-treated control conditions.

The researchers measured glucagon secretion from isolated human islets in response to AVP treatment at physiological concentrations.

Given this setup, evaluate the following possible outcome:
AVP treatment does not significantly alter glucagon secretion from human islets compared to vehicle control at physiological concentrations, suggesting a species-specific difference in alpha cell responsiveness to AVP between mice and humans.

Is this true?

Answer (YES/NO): NO